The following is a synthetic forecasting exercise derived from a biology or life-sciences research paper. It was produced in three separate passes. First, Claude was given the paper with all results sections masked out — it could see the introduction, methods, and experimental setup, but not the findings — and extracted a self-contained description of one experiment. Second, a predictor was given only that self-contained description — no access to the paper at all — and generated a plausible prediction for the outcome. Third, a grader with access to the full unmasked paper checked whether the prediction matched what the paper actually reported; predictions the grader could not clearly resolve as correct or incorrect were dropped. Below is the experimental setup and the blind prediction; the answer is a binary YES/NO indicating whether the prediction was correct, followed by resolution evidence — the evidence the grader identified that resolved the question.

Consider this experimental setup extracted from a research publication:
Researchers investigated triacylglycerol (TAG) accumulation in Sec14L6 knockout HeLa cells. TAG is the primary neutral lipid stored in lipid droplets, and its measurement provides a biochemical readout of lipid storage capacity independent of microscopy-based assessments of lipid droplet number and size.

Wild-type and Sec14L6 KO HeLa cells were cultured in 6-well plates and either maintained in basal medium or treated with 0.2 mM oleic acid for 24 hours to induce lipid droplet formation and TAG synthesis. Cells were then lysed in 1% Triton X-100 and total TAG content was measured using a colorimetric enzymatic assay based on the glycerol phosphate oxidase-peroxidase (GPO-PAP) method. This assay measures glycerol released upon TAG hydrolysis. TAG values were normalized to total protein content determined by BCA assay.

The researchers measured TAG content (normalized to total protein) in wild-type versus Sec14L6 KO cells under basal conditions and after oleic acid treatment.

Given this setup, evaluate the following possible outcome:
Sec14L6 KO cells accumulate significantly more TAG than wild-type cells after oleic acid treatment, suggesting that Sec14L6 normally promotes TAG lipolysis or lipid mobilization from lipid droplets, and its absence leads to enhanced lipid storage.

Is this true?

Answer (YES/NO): NO